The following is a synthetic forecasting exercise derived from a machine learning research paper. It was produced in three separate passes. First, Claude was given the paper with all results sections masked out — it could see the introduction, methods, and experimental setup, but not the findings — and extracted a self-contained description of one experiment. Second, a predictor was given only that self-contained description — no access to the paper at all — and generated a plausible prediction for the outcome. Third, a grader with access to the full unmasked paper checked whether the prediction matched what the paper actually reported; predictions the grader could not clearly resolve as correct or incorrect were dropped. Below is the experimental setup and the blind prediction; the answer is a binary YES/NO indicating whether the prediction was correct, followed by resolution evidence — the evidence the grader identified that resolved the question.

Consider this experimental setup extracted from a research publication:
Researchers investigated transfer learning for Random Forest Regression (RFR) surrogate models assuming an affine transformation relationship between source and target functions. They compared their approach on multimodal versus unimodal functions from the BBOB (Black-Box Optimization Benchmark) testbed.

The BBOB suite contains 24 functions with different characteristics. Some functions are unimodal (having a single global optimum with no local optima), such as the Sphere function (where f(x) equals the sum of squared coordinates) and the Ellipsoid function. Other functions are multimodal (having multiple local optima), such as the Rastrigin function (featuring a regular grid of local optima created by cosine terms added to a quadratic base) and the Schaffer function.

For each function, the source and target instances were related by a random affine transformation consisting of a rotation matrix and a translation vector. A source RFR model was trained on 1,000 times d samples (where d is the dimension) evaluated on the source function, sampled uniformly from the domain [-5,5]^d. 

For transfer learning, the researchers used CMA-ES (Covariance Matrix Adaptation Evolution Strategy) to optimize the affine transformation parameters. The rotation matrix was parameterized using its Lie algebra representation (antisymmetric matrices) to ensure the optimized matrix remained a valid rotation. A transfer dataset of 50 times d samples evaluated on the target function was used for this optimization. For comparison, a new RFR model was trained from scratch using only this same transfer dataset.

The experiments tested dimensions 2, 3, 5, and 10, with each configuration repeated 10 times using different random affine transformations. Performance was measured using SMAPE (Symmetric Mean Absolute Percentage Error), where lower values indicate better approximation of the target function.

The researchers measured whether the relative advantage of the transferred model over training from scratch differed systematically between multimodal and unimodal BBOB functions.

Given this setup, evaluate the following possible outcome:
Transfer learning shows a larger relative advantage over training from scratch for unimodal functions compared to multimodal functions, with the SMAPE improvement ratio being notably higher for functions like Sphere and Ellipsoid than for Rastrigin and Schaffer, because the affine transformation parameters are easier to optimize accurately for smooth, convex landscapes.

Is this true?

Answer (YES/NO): NO